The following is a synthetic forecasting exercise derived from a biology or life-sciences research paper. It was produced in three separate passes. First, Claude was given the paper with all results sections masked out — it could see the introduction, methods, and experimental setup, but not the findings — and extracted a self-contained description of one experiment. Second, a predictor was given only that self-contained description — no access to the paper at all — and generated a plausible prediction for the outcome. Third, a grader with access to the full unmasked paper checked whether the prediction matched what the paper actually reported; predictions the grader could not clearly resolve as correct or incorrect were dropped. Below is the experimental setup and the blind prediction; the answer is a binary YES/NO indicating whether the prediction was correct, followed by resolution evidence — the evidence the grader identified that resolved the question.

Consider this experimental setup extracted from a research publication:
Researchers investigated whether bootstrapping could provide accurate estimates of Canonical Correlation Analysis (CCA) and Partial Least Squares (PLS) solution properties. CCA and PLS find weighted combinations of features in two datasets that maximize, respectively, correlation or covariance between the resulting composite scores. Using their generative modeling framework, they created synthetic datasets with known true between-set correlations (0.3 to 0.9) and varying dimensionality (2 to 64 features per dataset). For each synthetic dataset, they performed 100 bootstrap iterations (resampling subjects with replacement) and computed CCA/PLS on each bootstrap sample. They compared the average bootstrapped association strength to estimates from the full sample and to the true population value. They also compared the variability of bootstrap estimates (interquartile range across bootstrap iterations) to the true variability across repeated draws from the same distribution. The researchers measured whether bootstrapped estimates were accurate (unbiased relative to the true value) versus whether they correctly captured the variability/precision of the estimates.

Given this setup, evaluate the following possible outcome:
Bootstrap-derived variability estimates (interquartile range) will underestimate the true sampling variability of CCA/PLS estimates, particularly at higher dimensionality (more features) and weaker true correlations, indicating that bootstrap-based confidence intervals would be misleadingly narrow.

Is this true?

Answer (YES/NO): NO